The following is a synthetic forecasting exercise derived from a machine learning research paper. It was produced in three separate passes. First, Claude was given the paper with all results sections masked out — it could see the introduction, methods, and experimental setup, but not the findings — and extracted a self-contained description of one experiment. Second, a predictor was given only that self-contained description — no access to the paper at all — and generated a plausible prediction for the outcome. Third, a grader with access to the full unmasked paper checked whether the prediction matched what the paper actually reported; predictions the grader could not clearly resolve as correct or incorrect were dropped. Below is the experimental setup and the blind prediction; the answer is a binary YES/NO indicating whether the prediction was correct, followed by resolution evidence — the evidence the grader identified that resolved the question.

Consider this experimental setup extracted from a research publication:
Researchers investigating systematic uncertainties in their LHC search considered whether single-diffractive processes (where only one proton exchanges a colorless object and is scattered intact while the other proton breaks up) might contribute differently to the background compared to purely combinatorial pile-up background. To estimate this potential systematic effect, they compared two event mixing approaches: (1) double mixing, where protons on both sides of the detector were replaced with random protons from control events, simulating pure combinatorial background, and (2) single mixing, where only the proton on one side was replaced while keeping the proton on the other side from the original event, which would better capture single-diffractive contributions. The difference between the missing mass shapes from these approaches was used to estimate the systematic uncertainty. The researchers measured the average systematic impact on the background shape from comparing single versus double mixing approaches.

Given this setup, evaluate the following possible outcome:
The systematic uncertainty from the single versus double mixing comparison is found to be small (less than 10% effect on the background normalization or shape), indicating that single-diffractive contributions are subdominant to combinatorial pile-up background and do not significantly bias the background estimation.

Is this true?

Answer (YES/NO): YES